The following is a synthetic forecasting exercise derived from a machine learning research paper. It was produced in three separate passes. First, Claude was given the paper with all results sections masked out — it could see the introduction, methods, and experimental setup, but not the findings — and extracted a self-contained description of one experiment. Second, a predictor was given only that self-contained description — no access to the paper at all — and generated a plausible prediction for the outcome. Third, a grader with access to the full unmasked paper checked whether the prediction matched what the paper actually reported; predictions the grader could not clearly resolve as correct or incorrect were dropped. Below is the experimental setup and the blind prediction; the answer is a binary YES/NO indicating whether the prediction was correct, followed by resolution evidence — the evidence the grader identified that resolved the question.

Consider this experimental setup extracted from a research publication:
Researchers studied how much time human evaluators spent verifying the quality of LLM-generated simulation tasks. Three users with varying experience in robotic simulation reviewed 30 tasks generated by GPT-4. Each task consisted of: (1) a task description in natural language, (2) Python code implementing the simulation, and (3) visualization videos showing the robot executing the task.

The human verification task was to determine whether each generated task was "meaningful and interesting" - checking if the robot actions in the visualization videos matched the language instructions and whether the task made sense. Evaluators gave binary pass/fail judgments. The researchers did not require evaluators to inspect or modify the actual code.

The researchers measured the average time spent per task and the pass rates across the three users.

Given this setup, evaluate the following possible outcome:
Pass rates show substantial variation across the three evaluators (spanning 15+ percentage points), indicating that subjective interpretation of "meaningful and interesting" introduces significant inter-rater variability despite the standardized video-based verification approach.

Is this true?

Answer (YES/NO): YES